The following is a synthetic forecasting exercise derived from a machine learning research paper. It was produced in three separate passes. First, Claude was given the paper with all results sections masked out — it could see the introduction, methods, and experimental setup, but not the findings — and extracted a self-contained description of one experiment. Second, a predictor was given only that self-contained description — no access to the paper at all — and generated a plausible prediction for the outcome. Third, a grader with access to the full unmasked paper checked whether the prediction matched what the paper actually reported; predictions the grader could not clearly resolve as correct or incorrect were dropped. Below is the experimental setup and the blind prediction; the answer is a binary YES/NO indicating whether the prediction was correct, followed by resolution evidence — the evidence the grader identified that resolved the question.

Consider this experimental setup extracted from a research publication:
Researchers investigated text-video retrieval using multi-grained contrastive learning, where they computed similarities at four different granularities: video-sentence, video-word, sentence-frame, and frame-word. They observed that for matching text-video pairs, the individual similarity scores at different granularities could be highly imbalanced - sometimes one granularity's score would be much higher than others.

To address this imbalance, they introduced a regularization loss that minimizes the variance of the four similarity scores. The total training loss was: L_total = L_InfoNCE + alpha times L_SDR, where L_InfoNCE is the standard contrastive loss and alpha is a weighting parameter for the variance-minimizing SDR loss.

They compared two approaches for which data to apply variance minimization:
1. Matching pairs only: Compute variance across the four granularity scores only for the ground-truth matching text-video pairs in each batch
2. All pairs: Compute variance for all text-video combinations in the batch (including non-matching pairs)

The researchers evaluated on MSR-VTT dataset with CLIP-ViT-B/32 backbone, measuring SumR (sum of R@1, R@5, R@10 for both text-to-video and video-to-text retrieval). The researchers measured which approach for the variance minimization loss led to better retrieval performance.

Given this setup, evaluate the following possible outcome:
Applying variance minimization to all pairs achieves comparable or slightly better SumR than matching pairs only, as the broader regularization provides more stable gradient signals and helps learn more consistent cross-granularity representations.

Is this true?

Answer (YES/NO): NO